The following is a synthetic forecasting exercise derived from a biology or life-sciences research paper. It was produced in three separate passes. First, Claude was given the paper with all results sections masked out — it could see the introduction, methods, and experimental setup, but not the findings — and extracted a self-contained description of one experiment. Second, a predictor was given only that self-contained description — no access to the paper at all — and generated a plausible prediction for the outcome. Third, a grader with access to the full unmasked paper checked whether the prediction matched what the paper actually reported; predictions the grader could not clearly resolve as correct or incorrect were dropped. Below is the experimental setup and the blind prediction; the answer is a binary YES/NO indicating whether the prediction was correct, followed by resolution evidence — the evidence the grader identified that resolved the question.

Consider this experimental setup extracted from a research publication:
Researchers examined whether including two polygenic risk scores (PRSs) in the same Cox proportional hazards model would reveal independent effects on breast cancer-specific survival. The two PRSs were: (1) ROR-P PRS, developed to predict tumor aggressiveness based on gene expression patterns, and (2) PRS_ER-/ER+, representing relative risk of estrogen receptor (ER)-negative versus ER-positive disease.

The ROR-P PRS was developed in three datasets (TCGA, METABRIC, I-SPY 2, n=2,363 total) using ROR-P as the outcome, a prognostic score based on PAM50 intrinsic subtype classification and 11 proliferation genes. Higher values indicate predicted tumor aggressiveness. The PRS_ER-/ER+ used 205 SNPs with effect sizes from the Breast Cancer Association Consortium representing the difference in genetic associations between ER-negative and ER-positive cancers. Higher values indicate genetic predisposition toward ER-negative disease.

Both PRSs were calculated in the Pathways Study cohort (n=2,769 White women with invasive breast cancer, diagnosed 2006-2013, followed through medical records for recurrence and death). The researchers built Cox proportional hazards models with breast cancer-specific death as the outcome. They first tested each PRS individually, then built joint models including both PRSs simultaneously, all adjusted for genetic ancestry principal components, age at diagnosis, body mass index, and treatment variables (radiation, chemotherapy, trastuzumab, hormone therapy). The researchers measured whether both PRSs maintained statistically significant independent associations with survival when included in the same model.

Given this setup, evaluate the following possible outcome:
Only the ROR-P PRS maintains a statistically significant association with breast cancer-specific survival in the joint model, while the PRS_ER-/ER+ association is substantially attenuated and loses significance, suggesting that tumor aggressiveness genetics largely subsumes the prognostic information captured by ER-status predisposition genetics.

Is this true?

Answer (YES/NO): NO